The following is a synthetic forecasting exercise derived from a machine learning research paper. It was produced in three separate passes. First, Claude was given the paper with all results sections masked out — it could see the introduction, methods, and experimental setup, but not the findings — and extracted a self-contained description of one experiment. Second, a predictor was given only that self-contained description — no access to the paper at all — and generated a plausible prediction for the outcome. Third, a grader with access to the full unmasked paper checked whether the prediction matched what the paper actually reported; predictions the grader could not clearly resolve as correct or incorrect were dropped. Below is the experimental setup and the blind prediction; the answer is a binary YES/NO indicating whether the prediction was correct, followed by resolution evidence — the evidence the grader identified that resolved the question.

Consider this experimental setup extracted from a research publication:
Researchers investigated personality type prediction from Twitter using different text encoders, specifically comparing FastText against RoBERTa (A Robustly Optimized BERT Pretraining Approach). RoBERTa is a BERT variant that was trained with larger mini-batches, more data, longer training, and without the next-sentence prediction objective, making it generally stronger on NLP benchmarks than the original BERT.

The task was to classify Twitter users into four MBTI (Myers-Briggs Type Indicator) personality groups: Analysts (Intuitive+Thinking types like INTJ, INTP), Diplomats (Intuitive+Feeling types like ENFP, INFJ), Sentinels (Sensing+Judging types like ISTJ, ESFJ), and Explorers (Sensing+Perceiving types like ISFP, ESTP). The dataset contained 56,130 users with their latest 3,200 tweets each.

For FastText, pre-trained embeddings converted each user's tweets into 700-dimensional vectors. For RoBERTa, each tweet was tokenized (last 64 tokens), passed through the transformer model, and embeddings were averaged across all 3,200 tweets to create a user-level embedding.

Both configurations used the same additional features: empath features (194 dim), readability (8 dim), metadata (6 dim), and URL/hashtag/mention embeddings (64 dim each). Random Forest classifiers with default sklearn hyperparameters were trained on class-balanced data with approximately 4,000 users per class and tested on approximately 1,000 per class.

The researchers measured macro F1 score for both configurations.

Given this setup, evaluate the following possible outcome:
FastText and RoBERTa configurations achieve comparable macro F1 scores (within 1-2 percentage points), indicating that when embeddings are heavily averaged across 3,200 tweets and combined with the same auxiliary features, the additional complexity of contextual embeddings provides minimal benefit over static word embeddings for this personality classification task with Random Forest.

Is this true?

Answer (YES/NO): NO